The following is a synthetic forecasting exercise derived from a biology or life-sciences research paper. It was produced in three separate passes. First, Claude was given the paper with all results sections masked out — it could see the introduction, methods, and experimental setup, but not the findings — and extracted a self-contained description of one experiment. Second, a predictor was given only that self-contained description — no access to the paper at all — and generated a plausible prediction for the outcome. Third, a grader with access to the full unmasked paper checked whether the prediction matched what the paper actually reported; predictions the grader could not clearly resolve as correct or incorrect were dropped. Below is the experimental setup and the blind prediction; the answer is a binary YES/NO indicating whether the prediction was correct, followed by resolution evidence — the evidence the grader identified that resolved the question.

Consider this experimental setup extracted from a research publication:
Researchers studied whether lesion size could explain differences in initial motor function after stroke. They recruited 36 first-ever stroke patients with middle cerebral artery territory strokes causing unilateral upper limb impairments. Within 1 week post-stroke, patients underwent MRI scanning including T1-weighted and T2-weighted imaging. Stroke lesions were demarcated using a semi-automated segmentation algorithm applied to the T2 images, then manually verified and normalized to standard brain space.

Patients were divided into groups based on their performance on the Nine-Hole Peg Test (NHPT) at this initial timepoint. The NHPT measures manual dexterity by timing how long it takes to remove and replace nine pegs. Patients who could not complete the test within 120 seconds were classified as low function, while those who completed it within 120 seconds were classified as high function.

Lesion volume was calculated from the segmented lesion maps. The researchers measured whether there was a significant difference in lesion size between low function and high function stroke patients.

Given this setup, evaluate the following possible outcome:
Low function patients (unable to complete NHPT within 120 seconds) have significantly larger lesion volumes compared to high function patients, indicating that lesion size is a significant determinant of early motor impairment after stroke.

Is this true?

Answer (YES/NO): NO